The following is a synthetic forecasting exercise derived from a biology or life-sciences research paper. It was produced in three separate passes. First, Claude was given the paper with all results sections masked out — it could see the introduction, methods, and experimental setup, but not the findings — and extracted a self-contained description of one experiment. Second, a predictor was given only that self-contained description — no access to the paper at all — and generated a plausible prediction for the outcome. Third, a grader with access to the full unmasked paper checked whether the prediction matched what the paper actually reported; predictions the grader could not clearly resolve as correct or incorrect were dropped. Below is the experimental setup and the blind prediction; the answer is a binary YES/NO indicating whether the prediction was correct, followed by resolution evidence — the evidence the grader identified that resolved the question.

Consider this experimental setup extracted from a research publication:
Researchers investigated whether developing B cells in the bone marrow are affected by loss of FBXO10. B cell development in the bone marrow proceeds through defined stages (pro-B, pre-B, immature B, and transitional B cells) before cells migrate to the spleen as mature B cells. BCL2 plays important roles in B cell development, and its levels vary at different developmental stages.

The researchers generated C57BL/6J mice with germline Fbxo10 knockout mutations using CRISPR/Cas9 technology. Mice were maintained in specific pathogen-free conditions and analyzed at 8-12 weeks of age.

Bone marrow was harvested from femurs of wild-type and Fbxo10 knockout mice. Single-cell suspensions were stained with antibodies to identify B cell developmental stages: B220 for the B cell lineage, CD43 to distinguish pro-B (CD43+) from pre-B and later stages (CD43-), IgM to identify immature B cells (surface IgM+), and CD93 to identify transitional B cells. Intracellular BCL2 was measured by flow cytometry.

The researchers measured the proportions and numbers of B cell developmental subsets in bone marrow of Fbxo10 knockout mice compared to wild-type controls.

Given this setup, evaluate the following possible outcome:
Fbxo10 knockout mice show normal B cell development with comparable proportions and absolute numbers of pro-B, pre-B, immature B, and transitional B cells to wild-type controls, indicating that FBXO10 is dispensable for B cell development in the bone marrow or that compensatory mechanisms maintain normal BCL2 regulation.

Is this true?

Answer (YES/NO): YES